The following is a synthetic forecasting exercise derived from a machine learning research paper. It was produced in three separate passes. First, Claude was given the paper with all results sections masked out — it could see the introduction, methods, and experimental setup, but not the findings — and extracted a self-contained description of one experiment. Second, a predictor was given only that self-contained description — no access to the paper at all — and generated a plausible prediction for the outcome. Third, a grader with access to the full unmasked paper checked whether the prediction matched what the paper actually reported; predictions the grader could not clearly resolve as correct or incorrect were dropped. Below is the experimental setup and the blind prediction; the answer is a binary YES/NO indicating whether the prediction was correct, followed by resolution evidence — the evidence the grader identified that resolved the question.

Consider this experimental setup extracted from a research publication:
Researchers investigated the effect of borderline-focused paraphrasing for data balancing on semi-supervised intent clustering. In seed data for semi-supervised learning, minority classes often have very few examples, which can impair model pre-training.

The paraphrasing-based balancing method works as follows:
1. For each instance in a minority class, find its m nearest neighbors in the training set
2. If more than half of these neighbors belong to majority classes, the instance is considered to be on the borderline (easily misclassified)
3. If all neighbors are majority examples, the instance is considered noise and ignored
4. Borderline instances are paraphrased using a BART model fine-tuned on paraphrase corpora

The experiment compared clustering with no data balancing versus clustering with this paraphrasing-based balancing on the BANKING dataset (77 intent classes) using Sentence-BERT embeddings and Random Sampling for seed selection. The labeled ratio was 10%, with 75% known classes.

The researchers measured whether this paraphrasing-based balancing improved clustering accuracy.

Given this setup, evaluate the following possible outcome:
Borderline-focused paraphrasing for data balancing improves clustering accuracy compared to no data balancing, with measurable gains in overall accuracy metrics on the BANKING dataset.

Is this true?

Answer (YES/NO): YES